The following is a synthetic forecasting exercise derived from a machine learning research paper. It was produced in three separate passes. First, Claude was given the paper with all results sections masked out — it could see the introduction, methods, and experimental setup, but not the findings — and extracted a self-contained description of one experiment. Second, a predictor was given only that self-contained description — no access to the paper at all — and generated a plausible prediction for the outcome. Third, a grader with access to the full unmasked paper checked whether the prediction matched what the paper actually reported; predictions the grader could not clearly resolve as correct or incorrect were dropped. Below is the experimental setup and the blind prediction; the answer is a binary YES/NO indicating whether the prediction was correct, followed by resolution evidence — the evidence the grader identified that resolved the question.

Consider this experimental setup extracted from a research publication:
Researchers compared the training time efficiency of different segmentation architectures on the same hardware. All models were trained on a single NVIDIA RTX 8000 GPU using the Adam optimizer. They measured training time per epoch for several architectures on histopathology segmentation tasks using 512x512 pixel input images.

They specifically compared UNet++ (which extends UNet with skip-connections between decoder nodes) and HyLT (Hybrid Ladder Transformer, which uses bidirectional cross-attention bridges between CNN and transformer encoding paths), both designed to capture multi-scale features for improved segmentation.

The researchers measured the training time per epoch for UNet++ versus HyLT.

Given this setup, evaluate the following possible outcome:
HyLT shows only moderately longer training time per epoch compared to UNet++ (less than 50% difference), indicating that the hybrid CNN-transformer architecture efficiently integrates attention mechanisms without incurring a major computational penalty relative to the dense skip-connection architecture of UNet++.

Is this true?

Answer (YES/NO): YES